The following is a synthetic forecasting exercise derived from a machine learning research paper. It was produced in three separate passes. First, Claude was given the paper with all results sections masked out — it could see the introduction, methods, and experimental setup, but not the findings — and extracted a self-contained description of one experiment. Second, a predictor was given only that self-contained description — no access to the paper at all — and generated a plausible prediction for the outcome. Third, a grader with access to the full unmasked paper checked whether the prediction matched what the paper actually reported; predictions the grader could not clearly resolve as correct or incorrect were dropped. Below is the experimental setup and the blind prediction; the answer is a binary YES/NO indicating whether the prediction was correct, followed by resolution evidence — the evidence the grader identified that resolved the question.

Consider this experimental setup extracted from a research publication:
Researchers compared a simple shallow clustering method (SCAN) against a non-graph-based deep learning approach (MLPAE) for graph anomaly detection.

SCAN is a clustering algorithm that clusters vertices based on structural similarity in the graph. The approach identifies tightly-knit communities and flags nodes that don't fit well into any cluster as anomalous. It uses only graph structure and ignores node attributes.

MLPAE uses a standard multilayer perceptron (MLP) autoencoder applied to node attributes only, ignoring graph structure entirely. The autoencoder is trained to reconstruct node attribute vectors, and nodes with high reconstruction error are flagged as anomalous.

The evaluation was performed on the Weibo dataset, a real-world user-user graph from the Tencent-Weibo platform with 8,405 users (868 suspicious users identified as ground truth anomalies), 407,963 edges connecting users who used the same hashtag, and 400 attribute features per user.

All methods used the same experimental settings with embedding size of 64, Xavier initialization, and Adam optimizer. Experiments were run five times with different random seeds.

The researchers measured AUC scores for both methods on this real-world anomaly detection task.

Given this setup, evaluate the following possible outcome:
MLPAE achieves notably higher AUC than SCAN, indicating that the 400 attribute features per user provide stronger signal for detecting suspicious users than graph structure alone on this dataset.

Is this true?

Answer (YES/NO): YES